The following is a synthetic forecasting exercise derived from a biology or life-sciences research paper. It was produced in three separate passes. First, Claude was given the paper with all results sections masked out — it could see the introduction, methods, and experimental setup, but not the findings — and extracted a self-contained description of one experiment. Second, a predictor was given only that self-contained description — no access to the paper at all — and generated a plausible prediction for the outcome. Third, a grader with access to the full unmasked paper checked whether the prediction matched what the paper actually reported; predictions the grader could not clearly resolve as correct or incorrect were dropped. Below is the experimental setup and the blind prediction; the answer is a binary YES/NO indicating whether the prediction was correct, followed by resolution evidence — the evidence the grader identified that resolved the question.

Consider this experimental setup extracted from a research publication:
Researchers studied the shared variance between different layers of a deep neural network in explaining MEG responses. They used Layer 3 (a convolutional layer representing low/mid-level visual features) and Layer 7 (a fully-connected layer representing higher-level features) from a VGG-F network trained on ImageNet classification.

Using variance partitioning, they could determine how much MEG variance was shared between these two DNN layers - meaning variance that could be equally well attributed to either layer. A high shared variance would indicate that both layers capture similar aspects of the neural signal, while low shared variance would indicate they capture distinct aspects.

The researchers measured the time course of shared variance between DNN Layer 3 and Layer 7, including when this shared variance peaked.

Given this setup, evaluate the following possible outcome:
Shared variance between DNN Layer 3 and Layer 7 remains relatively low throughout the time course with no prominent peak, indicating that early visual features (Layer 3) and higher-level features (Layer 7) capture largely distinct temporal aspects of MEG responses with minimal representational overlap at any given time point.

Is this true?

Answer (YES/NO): NO